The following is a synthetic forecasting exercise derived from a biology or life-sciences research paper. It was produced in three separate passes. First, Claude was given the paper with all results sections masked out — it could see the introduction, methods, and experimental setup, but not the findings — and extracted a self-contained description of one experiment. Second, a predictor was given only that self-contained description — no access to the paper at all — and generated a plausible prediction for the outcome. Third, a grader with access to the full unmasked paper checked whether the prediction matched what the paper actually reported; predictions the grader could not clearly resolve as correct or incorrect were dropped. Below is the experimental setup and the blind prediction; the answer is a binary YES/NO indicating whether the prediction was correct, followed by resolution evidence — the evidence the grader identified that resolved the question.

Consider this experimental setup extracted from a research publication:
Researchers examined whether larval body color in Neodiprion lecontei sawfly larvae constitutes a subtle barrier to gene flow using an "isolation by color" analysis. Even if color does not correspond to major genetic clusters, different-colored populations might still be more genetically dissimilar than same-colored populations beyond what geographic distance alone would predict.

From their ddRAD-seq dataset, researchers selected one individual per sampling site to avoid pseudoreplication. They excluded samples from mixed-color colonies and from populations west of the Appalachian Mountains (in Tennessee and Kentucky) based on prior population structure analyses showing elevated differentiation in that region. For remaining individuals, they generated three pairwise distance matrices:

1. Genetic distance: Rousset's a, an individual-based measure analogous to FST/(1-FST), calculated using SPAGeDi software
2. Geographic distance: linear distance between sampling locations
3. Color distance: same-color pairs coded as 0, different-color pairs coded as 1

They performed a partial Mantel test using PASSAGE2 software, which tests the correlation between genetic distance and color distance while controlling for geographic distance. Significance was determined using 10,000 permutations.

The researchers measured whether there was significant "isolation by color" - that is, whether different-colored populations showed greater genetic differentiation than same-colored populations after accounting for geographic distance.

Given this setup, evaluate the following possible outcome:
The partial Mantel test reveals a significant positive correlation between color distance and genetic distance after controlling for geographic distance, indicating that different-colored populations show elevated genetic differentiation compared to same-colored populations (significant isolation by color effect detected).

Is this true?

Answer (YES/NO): NO